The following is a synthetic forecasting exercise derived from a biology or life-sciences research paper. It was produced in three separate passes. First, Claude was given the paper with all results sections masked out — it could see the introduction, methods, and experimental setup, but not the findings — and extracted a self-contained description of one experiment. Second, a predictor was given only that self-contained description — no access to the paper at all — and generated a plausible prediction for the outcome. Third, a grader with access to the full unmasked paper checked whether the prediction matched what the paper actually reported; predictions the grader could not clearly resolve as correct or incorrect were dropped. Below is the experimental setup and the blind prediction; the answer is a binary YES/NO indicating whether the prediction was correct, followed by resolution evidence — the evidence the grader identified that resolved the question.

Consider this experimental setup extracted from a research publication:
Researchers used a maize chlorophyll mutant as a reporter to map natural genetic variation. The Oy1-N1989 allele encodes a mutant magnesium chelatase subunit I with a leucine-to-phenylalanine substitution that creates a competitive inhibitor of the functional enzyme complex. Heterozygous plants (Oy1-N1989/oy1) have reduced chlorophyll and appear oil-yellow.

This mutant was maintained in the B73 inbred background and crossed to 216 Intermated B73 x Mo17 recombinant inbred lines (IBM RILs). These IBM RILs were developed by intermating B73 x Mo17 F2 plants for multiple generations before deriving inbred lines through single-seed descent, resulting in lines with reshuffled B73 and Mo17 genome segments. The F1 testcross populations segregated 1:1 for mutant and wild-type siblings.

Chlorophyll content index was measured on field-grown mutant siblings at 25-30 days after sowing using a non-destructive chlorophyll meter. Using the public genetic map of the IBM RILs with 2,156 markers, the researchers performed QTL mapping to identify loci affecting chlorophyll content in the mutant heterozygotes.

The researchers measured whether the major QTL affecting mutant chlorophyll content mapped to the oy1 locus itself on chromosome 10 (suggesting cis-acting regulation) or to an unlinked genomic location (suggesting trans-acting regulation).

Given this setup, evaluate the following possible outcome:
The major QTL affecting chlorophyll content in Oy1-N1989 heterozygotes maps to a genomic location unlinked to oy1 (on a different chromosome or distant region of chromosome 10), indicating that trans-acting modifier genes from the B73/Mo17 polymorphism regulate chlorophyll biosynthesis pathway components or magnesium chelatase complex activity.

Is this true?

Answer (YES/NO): NO